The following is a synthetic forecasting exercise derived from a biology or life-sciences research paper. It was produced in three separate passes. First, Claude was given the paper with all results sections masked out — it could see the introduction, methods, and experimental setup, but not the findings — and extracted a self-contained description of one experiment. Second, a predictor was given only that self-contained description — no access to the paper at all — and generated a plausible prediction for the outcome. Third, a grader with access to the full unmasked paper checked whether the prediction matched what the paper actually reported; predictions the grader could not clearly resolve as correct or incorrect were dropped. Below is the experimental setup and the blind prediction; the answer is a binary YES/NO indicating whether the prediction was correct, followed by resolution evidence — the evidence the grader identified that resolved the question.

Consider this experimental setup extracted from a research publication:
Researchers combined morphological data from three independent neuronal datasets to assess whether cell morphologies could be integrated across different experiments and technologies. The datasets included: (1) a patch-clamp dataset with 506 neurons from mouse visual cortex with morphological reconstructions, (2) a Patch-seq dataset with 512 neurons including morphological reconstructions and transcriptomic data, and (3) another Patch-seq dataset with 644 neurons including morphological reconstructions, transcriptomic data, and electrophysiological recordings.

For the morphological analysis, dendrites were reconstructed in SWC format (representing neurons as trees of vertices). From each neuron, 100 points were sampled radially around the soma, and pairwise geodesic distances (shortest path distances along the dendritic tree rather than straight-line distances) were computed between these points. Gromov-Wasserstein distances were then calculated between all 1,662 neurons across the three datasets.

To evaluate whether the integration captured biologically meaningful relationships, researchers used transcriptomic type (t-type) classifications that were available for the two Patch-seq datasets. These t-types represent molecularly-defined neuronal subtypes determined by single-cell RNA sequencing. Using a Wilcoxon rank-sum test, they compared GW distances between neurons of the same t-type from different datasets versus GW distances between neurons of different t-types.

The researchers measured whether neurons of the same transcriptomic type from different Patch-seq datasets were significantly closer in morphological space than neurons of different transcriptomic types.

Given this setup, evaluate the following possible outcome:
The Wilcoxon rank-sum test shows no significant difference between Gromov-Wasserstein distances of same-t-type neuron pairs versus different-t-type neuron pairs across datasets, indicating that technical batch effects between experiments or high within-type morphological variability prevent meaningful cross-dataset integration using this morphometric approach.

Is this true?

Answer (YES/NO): NO